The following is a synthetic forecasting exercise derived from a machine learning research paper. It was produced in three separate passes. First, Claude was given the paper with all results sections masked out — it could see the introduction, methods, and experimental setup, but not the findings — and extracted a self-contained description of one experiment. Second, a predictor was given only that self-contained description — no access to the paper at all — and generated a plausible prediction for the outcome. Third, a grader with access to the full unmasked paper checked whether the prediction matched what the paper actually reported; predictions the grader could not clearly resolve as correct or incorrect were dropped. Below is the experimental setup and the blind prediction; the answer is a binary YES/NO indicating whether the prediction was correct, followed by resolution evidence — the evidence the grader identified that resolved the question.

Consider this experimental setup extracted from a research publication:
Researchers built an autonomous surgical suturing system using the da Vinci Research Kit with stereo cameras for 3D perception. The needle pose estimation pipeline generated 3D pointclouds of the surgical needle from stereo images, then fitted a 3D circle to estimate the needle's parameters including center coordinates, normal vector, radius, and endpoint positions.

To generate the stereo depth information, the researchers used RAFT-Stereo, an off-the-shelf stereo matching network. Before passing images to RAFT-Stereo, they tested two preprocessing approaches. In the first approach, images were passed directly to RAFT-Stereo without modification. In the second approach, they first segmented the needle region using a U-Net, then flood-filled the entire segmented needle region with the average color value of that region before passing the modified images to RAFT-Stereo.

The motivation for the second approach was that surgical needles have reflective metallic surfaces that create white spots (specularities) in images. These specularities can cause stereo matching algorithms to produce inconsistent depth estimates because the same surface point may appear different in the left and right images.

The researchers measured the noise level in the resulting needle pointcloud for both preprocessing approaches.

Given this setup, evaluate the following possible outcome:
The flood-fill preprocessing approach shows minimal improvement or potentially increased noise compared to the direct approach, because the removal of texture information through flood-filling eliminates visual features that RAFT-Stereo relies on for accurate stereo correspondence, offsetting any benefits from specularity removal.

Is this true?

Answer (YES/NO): NO